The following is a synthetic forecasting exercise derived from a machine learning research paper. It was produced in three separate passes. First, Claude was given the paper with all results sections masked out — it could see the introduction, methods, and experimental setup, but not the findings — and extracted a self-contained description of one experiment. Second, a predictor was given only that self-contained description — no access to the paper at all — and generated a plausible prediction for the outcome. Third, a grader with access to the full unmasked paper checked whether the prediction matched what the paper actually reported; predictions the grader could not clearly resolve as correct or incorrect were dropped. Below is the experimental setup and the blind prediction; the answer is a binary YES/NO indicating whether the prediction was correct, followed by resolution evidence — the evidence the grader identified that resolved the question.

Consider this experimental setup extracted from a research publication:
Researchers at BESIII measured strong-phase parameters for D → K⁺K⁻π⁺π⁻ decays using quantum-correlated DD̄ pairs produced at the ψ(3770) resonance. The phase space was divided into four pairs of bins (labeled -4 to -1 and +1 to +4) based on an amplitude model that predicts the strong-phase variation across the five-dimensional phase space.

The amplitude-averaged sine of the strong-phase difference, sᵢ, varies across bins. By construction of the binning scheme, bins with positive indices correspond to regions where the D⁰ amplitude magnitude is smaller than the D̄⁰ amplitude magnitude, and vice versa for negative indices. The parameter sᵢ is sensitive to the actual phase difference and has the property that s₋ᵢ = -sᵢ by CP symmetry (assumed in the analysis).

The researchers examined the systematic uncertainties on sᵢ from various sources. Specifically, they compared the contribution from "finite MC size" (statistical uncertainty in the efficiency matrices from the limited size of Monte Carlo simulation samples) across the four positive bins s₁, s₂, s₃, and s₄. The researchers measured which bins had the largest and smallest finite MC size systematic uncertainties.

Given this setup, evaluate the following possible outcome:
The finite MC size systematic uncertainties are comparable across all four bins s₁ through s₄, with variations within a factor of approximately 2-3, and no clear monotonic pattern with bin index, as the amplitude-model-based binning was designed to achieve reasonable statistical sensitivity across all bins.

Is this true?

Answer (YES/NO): YES